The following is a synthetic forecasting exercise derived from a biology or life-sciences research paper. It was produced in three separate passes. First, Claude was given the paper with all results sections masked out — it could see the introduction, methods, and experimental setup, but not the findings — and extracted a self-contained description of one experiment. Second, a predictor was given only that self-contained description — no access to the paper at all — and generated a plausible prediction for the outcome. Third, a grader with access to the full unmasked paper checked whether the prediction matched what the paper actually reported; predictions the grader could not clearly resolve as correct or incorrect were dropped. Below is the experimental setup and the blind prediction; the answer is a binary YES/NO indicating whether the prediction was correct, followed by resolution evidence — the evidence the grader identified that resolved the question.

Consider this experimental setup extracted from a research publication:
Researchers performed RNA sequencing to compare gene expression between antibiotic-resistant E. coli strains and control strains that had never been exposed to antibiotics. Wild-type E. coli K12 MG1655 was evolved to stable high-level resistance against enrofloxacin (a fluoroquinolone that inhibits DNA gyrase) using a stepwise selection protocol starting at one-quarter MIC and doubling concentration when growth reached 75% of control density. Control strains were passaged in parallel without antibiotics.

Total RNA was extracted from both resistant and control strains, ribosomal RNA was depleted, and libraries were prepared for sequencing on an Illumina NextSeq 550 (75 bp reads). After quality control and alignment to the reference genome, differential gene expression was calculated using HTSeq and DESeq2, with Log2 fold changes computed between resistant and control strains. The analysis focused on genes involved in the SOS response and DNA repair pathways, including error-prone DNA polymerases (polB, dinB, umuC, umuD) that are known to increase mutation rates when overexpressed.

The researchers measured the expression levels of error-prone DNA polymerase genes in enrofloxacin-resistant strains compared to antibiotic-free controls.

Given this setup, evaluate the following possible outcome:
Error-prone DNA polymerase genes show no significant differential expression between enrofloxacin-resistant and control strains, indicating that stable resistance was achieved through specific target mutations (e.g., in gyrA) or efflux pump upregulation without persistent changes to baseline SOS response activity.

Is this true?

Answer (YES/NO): NO